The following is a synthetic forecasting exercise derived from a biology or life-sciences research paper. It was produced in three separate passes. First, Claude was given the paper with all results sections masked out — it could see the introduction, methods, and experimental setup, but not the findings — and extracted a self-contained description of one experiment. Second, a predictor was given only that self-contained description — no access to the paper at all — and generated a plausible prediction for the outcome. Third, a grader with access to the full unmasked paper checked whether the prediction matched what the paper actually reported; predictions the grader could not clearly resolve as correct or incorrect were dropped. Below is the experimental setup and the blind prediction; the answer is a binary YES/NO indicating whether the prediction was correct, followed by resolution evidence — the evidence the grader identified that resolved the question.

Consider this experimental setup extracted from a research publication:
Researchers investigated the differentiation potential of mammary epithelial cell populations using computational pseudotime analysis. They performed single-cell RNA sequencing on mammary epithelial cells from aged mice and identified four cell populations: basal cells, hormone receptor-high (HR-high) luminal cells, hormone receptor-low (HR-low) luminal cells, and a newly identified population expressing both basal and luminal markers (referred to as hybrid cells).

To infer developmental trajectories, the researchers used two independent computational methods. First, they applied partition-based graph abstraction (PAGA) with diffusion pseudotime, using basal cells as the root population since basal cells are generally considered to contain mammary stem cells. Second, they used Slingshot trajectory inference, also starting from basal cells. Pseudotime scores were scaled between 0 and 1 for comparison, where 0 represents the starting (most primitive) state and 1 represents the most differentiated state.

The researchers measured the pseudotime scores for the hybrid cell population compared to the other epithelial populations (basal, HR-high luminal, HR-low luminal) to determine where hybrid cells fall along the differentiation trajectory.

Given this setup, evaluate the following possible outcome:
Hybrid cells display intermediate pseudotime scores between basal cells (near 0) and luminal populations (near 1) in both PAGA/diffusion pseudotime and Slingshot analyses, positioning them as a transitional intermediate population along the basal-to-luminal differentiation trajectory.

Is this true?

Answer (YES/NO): YES